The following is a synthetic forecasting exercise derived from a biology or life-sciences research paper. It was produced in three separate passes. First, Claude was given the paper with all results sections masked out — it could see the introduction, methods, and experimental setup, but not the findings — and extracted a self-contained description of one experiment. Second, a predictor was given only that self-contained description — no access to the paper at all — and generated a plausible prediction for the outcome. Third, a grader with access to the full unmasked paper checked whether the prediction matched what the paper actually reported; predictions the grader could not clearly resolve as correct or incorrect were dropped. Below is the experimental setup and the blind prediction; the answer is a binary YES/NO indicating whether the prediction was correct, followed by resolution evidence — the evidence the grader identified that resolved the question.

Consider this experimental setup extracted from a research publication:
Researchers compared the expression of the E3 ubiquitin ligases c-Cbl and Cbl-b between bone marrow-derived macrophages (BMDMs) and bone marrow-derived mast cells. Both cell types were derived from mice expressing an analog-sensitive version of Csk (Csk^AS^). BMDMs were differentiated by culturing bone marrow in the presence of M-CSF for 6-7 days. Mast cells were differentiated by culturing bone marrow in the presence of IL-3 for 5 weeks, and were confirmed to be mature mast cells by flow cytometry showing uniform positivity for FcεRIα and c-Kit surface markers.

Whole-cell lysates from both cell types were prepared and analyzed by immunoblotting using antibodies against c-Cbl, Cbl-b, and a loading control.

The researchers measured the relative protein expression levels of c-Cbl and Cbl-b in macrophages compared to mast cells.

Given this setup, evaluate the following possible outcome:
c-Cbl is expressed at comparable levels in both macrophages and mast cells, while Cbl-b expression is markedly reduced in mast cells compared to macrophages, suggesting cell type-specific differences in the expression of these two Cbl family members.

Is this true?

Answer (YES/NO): NO